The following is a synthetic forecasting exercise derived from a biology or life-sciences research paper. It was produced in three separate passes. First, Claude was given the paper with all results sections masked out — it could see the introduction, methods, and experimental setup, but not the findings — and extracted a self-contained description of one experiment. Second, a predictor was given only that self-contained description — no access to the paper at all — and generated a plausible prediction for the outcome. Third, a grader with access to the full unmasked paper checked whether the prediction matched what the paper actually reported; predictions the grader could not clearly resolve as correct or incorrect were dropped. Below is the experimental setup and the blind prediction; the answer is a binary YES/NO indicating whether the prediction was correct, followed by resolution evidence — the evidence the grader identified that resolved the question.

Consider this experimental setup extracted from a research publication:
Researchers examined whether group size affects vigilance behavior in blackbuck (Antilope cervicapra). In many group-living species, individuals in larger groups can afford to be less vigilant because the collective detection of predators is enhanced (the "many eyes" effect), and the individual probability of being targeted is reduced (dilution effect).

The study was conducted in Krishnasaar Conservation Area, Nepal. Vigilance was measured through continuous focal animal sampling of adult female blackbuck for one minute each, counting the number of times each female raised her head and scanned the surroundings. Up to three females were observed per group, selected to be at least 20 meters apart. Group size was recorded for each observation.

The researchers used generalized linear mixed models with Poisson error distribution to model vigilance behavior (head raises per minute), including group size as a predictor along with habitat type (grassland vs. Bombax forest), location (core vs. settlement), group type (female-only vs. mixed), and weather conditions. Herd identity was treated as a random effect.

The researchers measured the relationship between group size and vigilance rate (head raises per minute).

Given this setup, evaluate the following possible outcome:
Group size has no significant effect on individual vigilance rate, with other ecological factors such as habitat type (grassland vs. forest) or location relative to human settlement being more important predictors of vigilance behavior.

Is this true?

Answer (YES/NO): NO